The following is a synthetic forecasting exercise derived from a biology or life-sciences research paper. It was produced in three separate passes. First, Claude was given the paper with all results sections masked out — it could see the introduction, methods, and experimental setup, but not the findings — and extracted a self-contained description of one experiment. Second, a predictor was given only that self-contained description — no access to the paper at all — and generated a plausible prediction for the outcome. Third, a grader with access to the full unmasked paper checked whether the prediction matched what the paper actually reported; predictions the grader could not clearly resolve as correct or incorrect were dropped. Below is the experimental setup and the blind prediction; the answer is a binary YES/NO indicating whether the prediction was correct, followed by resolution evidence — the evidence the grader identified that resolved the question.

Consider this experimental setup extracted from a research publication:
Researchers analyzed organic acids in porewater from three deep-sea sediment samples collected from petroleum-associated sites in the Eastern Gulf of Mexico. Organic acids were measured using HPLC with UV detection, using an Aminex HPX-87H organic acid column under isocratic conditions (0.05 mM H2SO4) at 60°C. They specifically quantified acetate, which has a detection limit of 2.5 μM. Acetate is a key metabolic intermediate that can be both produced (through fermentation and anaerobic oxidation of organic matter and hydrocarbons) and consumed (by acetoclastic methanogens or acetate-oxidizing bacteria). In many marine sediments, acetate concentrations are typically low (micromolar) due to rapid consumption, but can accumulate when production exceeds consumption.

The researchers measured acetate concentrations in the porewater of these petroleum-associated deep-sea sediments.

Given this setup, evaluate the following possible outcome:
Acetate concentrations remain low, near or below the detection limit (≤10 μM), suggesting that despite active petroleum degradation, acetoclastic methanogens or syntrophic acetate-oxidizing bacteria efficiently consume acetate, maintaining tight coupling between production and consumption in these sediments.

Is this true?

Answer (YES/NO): YES